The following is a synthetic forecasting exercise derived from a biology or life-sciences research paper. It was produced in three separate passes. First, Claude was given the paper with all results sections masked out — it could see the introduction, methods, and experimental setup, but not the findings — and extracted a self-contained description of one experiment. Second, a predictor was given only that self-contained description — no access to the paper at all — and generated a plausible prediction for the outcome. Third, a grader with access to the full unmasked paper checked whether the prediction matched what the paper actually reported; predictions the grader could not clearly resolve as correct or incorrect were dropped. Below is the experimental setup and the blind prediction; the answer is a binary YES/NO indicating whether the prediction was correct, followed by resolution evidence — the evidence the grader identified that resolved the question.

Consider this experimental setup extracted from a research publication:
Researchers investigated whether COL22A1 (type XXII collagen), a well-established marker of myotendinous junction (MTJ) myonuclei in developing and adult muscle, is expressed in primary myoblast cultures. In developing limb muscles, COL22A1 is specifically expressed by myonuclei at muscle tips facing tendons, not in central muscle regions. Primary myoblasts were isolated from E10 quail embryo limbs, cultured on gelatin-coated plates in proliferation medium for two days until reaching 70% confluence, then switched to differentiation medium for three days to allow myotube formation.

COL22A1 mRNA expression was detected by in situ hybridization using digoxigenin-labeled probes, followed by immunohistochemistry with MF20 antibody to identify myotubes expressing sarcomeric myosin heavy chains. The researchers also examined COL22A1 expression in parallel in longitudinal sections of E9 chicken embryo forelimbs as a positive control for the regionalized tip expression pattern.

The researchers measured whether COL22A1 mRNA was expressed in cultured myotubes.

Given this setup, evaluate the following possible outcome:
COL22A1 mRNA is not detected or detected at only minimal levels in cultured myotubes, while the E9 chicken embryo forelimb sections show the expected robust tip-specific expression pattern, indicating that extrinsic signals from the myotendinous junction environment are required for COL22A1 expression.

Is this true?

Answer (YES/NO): YES